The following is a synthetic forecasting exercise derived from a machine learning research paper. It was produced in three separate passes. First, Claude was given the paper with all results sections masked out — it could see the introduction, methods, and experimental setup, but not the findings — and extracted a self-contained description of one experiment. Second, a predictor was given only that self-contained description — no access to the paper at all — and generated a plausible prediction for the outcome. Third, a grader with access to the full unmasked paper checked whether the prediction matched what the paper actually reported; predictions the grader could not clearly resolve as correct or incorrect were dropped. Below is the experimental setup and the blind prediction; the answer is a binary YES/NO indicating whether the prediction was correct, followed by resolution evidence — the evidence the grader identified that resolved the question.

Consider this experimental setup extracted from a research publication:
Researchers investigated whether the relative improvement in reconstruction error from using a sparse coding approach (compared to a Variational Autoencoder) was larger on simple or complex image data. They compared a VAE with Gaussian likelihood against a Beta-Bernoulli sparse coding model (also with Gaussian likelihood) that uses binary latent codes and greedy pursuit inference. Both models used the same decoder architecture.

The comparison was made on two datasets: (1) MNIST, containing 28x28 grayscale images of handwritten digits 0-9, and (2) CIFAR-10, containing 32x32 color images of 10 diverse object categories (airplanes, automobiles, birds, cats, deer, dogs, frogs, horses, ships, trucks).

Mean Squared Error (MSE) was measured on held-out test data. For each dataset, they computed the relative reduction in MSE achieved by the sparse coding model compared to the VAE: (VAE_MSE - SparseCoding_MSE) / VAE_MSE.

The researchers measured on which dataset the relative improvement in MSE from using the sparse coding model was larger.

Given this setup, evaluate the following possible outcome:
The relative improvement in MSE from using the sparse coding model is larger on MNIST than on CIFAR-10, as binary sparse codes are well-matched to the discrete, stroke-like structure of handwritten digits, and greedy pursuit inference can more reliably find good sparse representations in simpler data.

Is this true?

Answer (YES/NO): YES